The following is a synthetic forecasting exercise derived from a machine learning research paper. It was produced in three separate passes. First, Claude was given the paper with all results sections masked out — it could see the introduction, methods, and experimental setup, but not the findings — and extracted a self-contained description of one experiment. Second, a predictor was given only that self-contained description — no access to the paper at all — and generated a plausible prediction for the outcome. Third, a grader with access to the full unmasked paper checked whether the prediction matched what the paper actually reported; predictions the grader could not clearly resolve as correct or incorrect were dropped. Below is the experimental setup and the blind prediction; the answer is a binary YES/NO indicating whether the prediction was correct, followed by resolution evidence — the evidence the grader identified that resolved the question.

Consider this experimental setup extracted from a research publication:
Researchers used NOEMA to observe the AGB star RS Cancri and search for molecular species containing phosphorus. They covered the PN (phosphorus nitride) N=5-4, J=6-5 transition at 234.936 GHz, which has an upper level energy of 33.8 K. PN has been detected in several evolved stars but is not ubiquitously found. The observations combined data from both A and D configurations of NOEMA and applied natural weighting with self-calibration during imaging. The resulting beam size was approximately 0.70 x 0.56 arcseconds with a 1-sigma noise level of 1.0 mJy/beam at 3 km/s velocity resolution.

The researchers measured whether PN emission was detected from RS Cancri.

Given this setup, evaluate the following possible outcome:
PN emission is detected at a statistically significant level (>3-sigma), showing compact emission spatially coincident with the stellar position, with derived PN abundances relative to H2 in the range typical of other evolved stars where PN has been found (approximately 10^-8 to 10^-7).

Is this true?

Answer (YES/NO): NO